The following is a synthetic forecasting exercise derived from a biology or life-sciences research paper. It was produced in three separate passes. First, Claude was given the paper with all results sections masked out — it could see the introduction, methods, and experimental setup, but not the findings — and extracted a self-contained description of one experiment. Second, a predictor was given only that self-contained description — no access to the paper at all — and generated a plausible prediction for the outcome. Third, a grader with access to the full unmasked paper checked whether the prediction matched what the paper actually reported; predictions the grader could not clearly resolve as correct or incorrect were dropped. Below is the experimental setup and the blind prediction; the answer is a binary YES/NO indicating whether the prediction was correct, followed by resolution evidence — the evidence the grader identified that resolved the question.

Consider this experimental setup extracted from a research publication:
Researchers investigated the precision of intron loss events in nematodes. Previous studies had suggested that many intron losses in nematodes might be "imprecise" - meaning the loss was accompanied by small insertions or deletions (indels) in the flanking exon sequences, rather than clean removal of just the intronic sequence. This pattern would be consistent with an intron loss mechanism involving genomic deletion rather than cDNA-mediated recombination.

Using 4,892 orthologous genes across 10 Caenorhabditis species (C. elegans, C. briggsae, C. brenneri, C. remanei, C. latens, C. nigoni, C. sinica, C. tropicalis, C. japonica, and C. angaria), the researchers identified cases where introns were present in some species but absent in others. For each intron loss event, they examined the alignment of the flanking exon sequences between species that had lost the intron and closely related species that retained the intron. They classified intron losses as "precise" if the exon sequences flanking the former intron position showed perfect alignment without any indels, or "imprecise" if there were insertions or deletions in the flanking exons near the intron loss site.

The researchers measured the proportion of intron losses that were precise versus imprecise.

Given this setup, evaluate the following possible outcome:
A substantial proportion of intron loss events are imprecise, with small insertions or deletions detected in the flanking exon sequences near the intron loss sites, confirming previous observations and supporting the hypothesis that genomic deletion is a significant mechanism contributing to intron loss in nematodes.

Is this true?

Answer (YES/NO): NO